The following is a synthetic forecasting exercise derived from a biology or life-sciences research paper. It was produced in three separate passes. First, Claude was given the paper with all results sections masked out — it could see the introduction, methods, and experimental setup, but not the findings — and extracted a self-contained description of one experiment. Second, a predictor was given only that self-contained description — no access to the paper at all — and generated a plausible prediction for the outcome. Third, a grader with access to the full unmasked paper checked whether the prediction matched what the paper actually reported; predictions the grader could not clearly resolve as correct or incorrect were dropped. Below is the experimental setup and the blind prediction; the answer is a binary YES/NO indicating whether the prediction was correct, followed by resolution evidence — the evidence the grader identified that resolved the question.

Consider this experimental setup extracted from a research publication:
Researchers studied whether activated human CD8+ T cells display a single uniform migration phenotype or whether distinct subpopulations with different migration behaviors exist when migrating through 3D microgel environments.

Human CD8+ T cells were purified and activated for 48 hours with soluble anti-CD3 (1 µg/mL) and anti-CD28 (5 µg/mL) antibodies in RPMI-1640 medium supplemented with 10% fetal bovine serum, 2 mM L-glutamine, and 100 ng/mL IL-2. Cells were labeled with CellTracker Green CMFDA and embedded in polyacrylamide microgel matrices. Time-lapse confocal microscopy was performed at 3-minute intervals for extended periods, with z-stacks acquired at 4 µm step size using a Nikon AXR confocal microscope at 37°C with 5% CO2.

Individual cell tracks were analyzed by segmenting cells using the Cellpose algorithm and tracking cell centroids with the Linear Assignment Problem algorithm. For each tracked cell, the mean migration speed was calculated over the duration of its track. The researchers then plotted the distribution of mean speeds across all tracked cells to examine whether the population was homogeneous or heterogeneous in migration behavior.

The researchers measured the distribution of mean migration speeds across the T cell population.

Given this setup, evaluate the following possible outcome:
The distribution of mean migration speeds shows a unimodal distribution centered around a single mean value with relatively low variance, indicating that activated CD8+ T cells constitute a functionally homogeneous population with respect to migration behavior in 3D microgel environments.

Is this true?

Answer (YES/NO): NO